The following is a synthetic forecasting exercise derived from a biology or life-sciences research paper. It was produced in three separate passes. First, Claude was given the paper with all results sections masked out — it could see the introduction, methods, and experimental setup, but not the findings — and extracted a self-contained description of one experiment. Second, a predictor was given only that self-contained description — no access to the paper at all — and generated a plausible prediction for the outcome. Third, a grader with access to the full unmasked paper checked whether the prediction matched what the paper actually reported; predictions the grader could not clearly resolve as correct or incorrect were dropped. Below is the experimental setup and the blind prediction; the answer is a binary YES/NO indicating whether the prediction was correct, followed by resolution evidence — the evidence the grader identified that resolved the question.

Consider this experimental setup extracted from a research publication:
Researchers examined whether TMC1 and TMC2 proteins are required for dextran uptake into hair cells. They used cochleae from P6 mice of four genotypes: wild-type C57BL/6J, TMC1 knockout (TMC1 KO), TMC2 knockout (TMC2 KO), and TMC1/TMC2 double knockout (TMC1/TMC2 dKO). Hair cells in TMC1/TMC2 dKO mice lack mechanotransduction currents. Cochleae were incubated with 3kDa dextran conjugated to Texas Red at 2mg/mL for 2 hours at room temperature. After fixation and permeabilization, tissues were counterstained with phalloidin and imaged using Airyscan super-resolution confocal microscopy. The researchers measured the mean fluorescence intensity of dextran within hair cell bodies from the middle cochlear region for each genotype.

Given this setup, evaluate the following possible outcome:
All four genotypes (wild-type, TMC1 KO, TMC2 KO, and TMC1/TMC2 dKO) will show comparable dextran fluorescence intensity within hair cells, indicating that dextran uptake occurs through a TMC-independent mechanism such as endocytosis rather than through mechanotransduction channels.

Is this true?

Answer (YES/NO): NO